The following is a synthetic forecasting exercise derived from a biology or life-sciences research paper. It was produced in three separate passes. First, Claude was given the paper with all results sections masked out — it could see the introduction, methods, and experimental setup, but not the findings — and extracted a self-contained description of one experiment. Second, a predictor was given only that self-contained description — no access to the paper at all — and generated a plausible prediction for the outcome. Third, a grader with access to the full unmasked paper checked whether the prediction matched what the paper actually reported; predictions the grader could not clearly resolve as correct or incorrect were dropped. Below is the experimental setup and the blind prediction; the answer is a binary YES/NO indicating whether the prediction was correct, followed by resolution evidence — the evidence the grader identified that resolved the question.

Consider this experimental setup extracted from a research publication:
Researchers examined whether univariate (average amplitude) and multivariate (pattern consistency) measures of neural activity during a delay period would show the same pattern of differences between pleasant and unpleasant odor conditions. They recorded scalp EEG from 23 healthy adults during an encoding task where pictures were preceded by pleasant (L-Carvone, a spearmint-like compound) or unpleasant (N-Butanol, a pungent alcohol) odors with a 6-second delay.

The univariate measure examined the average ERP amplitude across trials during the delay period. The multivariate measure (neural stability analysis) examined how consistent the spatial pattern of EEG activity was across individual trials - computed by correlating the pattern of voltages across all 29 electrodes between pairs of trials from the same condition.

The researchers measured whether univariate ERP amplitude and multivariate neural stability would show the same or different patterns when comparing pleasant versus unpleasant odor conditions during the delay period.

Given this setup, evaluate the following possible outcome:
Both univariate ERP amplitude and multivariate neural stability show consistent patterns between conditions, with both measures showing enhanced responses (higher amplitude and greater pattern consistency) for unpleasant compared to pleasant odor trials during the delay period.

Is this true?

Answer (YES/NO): NO